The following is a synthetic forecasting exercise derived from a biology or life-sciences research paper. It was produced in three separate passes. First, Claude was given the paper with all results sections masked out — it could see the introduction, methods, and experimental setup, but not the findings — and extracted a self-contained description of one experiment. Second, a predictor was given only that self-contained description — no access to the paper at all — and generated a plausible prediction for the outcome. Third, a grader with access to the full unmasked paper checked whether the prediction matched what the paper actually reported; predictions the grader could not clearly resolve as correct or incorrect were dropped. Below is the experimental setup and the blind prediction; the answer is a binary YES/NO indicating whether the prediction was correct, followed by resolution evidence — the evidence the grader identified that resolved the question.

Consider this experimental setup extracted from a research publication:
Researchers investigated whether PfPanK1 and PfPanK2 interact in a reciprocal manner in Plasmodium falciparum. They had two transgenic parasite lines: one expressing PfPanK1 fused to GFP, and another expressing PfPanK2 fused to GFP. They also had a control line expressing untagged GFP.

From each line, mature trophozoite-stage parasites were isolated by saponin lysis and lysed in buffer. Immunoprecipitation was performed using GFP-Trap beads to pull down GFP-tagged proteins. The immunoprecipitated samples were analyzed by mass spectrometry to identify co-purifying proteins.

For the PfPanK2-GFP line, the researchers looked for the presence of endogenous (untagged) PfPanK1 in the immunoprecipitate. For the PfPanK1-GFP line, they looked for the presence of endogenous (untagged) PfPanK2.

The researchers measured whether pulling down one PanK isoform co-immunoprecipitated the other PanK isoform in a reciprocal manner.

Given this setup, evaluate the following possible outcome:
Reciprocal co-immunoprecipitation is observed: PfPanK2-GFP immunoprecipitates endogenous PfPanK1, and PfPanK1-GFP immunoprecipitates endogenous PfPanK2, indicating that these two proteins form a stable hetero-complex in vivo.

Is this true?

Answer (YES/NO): YES